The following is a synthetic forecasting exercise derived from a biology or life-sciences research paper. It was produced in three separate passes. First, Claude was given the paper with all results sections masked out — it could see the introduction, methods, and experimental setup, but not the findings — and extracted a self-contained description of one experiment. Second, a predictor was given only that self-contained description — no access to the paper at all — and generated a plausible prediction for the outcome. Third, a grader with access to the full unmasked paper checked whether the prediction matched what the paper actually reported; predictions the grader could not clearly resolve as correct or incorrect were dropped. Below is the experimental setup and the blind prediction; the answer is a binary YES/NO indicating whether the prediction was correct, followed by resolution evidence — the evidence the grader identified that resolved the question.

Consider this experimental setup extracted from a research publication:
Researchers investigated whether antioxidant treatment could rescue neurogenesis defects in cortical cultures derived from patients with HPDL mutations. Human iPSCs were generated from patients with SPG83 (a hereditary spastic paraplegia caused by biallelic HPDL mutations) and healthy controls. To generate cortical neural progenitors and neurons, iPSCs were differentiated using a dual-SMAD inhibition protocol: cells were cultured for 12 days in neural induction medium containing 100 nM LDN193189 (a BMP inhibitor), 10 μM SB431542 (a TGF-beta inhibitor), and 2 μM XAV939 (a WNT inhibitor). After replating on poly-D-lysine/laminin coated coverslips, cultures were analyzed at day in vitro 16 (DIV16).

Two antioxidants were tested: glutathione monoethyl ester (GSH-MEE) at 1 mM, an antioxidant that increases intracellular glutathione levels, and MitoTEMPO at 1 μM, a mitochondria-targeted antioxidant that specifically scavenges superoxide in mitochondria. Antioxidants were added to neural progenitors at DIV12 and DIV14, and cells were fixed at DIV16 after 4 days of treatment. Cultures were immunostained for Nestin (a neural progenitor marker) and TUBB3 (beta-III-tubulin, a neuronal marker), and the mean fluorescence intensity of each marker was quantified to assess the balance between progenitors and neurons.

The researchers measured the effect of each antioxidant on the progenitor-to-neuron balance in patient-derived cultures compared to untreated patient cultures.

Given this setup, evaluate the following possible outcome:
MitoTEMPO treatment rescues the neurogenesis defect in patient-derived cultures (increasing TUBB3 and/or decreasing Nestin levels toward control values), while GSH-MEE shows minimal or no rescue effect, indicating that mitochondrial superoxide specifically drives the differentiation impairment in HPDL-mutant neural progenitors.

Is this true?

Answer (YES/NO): NO